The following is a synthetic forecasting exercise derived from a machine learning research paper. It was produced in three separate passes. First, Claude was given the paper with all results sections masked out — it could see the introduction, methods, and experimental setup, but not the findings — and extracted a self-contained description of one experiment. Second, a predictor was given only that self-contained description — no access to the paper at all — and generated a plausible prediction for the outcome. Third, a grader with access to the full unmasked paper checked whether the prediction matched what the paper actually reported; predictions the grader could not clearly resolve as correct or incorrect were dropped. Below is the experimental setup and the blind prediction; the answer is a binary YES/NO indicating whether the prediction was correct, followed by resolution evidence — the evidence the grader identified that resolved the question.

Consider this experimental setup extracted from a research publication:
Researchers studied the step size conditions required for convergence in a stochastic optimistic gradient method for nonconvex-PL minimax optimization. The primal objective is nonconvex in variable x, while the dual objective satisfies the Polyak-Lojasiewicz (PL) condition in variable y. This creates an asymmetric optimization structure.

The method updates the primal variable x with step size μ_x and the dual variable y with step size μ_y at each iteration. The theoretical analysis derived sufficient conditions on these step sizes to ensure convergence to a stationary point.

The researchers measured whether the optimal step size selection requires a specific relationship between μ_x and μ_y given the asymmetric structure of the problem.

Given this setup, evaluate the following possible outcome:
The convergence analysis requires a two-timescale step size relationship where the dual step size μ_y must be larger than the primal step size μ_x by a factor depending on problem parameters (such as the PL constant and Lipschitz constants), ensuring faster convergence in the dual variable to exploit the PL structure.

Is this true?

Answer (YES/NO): YES